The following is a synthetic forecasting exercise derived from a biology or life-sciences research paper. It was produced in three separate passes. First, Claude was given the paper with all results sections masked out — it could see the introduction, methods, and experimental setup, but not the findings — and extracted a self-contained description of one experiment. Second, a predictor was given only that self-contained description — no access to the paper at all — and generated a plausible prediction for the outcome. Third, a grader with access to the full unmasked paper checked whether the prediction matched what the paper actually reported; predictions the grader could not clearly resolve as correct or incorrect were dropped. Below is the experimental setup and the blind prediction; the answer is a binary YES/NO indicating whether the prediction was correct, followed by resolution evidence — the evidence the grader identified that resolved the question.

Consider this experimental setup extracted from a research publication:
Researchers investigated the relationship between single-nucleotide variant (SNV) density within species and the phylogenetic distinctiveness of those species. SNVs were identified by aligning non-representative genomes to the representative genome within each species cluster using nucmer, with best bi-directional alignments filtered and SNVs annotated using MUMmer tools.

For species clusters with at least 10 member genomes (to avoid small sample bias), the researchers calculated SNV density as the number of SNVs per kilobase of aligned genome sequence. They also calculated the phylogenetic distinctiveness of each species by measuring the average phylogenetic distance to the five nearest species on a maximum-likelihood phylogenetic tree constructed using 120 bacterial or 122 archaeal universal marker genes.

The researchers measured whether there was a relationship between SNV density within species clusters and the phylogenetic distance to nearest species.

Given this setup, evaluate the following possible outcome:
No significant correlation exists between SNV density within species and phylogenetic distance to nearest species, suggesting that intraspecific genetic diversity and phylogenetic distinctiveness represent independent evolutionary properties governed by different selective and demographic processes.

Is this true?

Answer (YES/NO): NO